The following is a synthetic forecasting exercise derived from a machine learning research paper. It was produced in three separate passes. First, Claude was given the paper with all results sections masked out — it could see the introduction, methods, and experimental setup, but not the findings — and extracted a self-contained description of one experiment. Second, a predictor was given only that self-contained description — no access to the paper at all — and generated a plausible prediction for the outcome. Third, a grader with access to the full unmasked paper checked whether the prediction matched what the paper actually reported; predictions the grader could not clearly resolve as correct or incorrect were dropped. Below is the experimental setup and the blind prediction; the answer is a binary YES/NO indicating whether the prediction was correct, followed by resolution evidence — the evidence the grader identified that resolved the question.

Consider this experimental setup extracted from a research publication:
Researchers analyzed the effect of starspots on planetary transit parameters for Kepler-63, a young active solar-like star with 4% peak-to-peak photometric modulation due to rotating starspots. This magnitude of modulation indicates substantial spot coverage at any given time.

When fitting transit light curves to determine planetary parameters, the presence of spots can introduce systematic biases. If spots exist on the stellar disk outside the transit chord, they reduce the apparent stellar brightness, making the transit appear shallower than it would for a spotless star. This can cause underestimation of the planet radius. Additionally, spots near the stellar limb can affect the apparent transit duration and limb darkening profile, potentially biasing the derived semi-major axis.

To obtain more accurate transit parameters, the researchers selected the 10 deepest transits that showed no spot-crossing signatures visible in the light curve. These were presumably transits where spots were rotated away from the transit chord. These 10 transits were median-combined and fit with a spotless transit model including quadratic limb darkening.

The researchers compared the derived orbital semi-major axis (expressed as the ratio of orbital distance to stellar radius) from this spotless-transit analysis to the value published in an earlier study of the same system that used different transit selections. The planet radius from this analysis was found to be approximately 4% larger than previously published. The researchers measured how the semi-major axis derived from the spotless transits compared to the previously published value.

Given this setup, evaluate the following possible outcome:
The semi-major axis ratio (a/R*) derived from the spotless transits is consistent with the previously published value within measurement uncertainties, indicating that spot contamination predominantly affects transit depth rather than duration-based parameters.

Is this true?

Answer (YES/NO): NO